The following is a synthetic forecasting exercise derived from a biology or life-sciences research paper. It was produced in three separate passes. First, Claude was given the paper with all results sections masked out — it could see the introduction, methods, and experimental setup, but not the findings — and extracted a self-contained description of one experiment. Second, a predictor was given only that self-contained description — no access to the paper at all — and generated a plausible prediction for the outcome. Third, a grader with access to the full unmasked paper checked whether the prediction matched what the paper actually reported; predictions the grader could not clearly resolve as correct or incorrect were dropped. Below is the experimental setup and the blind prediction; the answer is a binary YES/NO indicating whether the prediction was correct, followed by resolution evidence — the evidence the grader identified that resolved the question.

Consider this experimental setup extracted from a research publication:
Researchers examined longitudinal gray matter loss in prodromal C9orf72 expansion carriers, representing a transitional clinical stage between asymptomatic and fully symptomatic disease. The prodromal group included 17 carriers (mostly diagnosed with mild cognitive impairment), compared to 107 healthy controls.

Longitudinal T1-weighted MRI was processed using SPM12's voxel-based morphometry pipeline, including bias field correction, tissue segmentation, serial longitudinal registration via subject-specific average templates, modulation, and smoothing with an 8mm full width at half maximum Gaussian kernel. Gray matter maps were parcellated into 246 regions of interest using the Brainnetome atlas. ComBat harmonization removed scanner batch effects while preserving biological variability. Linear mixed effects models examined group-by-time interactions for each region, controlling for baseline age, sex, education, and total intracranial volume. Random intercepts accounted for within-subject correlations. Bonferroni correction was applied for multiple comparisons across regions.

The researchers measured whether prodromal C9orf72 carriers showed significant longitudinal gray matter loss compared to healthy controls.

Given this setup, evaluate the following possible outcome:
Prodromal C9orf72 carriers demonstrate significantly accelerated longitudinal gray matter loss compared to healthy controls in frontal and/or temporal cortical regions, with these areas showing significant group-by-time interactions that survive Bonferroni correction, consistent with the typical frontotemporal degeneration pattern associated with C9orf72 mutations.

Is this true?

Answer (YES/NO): NO